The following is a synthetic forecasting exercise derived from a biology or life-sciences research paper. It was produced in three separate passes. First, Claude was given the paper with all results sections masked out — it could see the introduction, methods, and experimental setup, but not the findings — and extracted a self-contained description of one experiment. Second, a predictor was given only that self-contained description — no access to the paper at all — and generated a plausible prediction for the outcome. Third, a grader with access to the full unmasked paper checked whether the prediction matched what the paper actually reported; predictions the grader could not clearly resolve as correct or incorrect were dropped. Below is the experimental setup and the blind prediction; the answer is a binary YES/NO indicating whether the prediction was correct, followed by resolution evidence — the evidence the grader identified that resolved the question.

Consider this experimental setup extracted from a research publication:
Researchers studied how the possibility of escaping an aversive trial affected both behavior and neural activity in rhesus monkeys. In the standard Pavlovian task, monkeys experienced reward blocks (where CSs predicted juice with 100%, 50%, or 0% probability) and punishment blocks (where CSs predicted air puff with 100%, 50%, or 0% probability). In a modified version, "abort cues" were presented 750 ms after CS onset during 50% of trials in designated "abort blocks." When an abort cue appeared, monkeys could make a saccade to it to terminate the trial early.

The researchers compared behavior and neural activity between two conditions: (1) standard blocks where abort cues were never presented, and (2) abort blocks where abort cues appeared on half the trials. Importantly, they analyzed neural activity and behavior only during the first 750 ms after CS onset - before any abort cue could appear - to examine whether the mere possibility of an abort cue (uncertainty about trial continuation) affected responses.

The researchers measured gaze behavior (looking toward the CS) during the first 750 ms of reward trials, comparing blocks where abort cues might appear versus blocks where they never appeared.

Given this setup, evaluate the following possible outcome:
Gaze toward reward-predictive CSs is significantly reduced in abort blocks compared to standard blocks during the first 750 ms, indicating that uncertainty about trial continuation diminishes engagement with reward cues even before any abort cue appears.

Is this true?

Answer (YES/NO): NO